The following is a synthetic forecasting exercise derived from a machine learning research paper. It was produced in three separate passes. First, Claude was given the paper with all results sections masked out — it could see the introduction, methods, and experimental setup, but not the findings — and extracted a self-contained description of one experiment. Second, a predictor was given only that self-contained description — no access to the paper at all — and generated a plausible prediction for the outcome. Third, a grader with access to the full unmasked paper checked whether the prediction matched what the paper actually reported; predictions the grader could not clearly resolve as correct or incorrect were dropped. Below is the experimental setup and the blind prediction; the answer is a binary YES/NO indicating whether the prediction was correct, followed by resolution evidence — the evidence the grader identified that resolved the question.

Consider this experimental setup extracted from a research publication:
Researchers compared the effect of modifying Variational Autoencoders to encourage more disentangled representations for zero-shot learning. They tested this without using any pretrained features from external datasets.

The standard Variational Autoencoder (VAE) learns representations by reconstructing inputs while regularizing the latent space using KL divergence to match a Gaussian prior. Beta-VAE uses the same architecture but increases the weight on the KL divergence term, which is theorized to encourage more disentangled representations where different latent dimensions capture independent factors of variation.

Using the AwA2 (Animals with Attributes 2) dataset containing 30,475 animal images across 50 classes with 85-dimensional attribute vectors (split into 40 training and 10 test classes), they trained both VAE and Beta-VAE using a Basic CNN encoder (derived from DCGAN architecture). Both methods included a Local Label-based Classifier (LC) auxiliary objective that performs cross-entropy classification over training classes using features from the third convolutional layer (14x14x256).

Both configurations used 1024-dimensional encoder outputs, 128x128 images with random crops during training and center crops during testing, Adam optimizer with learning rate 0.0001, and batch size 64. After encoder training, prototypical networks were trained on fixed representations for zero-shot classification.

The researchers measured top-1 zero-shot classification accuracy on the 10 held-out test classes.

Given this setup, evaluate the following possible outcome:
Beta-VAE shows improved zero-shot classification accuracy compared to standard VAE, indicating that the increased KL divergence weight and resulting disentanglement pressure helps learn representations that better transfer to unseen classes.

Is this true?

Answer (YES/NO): NO